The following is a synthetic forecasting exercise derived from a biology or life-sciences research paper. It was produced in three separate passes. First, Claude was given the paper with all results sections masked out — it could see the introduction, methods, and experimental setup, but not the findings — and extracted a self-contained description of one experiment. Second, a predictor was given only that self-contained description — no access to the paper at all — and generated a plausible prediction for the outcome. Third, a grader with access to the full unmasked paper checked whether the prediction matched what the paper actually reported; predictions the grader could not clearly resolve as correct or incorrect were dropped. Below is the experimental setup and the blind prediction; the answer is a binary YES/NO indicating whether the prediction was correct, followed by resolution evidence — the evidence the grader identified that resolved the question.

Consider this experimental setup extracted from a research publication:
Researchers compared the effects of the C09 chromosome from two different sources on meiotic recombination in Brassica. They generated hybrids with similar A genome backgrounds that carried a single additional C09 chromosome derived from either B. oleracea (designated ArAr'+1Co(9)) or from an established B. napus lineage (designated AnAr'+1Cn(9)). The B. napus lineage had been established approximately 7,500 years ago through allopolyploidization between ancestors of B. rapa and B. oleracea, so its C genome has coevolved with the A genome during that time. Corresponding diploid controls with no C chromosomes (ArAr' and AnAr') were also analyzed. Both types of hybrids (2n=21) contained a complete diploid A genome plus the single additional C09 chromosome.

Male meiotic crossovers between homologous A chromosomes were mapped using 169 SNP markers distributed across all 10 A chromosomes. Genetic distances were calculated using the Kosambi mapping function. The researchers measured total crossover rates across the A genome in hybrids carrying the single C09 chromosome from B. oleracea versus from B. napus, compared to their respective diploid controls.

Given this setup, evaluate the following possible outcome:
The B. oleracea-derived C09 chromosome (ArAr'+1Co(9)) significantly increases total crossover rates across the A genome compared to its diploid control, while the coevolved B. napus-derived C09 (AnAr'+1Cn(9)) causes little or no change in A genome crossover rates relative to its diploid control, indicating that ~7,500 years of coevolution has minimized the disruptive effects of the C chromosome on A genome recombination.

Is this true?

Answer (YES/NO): YES